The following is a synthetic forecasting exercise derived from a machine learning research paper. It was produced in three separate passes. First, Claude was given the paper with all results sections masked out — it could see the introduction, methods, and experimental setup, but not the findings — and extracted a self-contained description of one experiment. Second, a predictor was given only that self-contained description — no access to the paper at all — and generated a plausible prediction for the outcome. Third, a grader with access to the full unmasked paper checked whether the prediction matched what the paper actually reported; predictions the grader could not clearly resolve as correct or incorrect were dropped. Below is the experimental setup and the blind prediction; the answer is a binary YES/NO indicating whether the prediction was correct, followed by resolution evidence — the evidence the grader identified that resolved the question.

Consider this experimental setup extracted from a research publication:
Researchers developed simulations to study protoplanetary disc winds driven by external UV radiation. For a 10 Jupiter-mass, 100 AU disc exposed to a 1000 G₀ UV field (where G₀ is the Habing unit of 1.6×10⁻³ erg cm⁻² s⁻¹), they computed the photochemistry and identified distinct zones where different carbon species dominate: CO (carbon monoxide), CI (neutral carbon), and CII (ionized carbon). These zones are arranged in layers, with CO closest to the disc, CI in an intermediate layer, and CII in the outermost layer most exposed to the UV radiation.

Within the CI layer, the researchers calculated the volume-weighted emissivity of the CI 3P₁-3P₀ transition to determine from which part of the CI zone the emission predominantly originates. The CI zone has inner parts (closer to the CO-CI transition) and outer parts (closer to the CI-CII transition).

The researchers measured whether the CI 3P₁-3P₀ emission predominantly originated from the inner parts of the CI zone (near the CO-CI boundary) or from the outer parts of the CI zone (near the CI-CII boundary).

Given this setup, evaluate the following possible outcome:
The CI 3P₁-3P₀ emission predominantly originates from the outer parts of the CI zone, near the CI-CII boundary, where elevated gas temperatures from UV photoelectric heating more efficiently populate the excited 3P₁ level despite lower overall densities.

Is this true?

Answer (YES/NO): NO